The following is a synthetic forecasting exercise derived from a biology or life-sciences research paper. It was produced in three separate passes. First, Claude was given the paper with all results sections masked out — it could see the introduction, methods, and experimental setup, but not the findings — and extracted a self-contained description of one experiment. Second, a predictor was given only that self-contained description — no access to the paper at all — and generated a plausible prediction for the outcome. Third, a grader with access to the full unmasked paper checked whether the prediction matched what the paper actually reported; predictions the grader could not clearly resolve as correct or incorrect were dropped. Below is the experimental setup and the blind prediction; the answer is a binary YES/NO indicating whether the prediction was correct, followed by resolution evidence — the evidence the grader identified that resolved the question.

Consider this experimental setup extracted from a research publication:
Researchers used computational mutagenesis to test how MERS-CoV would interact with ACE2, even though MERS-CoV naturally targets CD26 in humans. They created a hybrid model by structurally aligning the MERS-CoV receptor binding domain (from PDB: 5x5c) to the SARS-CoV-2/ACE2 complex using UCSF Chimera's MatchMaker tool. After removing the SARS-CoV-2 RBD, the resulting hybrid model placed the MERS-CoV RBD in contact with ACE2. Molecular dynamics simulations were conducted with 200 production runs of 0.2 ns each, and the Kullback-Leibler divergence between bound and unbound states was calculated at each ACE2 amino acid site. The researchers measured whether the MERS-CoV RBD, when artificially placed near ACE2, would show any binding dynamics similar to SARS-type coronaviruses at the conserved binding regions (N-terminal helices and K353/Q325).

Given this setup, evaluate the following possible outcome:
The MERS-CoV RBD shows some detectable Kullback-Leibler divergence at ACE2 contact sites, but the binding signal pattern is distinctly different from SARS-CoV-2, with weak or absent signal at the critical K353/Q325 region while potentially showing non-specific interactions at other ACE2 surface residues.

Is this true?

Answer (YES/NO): NO